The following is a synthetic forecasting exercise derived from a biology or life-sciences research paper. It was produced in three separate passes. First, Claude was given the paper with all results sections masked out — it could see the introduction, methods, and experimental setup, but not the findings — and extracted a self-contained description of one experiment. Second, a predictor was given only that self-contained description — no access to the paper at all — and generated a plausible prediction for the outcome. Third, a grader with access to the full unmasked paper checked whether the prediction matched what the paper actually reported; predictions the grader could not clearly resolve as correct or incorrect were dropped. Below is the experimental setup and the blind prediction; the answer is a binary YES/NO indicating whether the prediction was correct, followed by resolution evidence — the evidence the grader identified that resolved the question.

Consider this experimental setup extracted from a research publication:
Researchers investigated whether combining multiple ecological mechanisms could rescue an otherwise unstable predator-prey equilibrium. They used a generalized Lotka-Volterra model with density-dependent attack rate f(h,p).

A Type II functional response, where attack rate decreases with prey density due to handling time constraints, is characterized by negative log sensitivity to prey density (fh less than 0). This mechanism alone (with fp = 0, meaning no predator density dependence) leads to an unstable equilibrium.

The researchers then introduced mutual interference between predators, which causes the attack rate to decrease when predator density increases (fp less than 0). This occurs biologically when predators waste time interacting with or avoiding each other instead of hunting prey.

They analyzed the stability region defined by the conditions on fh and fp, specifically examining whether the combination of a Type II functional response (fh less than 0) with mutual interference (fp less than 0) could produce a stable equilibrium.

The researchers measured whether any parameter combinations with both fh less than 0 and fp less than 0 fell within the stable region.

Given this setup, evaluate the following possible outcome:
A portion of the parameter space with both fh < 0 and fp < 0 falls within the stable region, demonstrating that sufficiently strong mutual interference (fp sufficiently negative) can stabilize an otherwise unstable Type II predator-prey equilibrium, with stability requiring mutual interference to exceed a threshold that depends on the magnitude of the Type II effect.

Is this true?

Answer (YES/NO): YES